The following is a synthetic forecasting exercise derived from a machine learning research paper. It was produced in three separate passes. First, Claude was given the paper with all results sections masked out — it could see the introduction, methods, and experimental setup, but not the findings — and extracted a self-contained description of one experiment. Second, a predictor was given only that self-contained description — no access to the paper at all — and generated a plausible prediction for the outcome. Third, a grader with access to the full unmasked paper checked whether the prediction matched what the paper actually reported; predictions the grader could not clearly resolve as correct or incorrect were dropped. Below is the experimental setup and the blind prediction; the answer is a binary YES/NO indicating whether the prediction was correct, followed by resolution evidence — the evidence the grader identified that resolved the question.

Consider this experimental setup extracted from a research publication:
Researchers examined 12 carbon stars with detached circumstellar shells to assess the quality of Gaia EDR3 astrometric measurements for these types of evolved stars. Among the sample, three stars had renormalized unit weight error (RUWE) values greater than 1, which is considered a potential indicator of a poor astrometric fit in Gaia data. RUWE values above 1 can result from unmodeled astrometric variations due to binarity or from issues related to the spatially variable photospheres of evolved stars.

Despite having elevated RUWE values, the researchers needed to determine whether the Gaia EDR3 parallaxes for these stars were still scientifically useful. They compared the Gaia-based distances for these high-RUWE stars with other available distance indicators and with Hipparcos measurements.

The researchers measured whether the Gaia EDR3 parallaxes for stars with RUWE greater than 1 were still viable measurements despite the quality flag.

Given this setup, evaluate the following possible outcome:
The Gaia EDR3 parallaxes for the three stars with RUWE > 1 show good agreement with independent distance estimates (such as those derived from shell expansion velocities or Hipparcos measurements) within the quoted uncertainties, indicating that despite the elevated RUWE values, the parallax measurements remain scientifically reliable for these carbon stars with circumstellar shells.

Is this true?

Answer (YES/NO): YES